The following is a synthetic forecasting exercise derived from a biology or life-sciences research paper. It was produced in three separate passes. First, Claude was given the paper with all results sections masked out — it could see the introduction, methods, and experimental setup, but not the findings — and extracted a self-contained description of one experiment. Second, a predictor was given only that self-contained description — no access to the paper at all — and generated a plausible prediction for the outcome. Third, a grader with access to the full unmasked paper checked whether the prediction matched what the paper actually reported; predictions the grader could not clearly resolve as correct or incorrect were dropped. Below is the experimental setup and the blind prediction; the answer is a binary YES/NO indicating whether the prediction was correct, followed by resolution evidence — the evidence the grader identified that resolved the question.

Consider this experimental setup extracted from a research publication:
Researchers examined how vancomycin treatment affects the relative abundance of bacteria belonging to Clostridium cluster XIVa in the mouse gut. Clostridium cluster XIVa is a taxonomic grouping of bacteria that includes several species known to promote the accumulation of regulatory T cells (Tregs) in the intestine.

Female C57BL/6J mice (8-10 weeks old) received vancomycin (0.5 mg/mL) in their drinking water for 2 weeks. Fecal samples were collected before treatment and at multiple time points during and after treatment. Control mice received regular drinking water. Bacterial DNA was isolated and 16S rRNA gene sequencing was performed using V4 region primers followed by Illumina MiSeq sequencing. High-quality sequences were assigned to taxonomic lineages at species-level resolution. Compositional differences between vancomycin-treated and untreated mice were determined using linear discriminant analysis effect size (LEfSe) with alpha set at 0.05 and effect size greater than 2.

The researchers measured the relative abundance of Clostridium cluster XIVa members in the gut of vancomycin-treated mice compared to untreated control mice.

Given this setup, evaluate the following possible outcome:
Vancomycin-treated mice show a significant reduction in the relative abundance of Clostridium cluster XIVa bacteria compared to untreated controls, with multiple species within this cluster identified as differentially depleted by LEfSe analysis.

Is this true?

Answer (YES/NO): NO